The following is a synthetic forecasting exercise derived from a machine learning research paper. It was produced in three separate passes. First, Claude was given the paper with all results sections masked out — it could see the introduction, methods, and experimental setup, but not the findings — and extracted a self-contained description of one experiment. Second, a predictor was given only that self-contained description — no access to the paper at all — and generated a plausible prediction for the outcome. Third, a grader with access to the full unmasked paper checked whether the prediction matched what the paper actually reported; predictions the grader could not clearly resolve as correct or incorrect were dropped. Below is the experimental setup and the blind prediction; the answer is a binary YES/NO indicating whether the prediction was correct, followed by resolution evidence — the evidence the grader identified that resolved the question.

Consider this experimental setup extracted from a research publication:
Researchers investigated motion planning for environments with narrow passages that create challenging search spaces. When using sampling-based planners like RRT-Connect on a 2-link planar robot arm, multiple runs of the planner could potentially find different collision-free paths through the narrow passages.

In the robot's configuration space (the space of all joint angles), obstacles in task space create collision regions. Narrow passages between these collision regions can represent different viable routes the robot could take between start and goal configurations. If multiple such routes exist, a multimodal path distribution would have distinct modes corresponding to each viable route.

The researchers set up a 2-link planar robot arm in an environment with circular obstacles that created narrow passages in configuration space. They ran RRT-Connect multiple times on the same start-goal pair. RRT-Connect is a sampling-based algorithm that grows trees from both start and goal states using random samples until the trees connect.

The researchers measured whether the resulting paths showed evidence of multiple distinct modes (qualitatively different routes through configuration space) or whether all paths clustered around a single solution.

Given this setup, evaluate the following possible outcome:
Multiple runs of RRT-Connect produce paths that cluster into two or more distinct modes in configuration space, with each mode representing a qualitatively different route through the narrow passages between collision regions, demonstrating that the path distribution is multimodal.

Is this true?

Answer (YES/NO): YES